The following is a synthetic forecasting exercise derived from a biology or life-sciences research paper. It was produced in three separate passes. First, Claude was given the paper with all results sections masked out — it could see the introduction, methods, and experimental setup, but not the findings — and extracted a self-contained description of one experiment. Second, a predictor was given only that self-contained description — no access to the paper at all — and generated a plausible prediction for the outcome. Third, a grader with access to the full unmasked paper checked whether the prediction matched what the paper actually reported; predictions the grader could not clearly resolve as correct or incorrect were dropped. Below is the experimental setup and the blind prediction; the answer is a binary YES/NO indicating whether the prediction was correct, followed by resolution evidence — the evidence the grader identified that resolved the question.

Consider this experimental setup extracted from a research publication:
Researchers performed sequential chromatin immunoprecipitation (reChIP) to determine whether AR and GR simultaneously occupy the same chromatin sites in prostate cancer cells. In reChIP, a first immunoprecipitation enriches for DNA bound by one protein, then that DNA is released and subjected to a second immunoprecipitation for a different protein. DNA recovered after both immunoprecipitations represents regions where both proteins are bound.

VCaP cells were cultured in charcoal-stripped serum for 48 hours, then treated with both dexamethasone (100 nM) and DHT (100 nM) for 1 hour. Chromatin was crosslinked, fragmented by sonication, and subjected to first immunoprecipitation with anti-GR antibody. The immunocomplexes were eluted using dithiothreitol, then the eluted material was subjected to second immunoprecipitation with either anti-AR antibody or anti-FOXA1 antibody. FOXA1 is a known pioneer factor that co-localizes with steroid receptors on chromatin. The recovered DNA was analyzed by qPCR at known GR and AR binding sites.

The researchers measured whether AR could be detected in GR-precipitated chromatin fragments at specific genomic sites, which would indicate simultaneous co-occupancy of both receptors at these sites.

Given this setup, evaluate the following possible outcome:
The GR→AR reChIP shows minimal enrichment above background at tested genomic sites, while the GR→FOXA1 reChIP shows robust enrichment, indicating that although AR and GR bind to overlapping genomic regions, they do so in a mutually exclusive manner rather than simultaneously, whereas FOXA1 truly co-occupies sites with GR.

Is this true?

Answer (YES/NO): NO